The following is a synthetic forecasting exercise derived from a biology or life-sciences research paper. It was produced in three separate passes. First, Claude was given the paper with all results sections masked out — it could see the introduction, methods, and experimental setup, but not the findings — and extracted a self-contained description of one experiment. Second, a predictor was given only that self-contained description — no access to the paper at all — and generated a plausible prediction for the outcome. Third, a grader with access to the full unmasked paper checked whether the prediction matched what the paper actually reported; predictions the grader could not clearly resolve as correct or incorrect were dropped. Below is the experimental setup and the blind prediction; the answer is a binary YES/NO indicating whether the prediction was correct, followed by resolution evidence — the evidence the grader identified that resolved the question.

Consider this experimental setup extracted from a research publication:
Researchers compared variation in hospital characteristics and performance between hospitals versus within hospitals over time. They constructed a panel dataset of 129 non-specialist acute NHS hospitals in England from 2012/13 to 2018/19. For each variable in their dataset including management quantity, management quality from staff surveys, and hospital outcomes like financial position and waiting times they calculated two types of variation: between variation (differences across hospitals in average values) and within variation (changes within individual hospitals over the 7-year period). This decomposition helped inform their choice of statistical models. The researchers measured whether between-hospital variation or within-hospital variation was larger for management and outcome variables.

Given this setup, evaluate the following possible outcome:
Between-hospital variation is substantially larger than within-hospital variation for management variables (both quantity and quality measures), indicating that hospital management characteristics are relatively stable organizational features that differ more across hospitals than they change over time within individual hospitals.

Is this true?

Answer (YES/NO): YES